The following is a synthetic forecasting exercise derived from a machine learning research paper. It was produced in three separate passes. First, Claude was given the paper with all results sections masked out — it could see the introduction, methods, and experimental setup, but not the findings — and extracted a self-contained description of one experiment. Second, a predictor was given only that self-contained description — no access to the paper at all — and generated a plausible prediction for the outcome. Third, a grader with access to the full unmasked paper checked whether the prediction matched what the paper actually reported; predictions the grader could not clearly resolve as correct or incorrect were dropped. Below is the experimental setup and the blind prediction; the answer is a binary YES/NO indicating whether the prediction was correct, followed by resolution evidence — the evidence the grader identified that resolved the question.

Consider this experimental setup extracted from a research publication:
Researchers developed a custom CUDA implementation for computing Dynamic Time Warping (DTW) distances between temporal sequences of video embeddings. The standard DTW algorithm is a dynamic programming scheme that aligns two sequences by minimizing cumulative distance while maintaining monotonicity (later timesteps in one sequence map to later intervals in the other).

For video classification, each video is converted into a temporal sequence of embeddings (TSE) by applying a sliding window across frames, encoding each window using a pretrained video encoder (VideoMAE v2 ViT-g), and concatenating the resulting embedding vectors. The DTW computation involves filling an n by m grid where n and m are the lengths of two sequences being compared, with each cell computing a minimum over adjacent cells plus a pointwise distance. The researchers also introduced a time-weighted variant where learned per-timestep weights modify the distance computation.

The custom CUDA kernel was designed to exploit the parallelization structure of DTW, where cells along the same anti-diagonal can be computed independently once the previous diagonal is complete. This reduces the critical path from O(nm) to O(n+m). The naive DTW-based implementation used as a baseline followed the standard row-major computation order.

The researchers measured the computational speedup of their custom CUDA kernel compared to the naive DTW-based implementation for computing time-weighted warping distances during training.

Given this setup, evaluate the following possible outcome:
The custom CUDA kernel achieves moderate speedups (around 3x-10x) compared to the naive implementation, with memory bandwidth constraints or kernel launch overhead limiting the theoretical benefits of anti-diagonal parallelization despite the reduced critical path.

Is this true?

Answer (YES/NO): NO